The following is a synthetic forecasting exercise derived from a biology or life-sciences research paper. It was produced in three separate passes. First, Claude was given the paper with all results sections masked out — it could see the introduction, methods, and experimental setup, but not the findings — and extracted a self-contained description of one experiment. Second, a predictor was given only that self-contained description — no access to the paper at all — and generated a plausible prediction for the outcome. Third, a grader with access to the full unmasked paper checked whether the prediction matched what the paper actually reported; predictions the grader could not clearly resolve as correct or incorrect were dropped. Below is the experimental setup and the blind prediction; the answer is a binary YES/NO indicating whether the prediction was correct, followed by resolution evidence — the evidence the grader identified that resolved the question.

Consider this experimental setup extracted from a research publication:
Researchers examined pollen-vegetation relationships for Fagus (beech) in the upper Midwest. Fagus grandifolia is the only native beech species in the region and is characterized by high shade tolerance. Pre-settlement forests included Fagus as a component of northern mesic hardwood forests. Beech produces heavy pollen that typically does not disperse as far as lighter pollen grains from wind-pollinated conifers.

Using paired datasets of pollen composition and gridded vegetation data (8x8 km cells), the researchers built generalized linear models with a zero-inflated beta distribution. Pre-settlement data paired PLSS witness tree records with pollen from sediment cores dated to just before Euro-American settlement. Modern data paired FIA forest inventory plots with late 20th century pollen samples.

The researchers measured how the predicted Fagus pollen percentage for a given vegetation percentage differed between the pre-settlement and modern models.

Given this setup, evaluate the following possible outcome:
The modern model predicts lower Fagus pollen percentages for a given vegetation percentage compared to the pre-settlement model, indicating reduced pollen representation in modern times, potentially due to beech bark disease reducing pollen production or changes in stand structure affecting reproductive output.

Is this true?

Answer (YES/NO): NO